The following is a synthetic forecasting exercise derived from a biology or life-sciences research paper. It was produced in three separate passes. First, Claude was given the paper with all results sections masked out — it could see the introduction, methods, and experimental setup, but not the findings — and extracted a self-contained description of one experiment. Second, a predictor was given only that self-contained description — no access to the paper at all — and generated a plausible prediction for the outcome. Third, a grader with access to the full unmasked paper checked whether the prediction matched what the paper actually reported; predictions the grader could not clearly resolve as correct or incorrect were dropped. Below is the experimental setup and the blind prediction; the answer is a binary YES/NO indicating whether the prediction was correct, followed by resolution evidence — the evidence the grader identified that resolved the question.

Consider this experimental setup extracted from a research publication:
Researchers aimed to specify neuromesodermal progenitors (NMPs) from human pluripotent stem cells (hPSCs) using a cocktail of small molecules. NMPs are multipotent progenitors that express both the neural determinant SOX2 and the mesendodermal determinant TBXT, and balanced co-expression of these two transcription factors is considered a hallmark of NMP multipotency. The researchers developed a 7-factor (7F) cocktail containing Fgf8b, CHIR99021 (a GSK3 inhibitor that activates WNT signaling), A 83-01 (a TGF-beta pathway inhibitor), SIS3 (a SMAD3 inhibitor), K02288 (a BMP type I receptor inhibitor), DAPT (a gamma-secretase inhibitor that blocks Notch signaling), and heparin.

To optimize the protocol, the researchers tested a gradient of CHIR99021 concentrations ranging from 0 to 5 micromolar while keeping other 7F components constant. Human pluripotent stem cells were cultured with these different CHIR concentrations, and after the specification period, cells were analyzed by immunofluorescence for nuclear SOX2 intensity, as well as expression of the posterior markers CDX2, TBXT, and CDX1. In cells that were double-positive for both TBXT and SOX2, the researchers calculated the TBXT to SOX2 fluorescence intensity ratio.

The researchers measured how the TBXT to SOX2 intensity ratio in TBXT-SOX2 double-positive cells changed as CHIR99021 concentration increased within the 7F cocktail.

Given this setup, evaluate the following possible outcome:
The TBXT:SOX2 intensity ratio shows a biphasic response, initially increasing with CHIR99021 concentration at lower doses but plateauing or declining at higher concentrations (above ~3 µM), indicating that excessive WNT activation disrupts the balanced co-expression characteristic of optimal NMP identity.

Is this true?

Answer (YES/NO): NO